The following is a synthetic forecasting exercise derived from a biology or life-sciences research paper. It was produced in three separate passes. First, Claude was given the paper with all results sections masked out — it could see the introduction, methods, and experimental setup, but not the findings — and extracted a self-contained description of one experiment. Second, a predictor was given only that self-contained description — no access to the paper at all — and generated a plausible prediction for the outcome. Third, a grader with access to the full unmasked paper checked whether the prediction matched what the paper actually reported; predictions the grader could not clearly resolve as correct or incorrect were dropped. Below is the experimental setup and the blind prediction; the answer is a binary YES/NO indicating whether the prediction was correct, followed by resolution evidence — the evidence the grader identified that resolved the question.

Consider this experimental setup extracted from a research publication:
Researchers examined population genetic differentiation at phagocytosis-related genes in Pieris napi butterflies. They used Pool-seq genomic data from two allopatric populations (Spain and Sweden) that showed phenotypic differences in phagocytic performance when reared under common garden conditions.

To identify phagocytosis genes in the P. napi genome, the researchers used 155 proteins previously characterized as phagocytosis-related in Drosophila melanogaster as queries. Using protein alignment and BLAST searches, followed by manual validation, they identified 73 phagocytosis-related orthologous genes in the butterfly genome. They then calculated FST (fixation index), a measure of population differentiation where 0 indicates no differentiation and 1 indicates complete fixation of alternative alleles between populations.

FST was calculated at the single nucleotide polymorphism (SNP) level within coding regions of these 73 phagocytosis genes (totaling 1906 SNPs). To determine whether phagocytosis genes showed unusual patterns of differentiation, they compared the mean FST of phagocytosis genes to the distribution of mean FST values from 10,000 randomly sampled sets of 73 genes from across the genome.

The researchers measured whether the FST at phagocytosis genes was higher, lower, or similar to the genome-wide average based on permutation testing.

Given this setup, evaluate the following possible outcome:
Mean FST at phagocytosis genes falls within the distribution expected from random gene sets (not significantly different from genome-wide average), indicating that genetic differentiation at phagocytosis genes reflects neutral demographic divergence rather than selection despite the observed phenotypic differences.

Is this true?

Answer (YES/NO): NO